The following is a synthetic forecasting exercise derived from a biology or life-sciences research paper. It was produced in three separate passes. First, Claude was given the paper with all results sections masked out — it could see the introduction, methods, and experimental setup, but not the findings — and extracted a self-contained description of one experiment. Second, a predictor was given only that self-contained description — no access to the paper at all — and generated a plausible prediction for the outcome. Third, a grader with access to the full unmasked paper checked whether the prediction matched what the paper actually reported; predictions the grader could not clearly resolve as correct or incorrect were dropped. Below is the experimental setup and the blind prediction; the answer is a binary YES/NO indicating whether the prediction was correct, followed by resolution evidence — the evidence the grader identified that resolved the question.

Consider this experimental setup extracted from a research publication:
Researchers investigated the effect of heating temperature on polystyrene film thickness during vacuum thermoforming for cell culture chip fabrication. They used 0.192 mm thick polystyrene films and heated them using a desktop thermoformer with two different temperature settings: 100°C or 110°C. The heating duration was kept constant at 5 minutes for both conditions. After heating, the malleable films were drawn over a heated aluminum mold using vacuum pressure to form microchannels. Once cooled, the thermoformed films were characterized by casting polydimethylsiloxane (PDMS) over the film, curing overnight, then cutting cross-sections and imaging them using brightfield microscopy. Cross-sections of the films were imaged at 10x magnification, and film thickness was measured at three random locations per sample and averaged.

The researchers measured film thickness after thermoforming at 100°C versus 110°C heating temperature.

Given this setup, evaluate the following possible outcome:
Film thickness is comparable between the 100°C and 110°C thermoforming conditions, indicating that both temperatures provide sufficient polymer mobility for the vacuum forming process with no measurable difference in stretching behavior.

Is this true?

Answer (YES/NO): NO